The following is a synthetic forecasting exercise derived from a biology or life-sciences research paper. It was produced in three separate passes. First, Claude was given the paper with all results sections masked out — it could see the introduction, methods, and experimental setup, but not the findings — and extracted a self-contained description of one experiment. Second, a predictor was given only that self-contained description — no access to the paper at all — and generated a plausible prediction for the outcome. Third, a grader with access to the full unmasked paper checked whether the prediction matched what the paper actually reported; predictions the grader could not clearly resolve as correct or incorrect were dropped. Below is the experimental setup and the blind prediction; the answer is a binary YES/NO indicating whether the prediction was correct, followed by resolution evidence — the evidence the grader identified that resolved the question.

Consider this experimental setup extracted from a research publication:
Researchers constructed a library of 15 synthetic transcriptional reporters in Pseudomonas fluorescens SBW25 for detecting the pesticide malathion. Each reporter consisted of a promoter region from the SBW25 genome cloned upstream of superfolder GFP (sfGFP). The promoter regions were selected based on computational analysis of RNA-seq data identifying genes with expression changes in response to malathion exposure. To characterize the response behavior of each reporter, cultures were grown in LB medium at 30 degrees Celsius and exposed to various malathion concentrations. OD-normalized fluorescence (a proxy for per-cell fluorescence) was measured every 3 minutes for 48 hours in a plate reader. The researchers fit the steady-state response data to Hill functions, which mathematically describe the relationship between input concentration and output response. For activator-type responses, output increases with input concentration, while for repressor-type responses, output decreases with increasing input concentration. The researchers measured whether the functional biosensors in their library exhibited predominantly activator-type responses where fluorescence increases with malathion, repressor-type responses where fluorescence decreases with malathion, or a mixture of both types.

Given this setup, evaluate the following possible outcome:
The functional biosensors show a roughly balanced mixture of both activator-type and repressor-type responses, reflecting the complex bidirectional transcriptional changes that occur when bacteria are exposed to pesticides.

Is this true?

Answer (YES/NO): NO